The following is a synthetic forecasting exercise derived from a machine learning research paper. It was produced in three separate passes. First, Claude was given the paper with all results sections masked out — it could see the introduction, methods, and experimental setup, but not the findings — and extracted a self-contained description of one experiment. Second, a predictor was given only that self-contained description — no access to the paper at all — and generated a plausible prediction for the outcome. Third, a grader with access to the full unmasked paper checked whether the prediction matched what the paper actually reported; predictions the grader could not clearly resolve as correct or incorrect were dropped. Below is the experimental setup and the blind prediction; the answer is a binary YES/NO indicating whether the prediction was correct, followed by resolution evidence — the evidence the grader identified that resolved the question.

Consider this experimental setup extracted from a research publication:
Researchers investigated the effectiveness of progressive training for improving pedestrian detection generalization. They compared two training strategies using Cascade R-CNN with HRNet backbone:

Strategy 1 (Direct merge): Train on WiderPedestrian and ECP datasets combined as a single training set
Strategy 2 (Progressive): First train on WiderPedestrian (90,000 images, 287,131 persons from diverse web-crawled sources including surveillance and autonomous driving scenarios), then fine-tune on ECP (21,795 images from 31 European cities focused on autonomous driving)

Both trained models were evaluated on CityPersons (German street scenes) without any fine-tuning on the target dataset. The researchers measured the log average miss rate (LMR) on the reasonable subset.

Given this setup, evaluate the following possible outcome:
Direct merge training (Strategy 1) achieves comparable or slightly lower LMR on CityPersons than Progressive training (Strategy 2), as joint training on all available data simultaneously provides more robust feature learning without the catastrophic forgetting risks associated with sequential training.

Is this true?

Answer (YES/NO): NO